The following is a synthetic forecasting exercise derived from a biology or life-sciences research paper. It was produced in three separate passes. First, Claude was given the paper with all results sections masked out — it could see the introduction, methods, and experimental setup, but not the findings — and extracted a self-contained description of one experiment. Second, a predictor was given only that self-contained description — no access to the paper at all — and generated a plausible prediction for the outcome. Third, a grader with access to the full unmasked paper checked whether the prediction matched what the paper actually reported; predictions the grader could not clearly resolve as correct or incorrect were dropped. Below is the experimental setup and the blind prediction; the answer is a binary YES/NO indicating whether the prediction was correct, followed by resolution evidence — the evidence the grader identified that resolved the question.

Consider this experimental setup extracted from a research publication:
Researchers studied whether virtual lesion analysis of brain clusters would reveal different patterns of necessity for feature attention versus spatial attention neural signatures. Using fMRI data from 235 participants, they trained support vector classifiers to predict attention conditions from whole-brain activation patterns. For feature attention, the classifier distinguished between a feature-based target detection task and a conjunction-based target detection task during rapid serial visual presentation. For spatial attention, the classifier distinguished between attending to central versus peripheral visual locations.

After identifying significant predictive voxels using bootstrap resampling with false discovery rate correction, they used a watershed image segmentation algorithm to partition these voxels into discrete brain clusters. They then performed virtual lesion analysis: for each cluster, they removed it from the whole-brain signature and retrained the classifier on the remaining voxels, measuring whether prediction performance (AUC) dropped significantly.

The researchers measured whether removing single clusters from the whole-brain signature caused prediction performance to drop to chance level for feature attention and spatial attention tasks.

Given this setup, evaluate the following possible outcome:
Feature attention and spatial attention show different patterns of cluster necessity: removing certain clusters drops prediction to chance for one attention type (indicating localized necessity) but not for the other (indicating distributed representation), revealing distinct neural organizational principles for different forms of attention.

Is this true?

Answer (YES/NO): NO